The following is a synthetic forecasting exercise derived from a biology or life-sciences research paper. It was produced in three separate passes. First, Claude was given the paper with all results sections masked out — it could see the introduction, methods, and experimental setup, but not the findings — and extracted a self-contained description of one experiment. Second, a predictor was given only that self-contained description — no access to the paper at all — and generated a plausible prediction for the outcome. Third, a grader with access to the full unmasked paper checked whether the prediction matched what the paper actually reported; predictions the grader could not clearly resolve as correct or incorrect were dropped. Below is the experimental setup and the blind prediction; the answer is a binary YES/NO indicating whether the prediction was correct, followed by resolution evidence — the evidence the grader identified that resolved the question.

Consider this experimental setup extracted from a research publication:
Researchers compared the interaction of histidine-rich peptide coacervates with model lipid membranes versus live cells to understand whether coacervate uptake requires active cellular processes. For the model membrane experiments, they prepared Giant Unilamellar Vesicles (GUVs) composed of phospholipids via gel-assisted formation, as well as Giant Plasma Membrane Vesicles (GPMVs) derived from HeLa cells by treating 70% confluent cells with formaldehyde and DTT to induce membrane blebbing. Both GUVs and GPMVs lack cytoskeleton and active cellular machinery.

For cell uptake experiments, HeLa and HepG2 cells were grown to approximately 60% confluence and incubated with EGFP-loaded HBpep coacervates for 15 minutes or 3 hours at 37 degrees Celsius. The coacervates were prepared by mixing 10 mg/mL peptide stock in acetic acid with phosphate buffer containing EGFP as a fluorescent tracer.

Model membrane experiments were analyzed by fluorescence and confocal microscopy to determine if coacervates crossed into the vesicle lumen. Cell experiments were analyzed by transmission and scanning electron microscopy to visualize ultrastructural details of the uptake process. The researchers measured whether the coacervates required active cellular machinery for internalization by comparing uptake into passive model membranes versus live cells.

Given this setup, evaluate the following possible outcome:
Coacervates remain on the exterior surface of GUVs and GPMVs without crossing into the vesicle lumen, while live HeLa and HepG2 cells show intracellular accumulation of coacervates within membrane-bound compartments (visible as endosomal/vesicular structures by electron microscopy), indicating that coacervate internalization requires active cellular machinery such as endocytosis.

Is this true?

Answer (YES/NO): YES